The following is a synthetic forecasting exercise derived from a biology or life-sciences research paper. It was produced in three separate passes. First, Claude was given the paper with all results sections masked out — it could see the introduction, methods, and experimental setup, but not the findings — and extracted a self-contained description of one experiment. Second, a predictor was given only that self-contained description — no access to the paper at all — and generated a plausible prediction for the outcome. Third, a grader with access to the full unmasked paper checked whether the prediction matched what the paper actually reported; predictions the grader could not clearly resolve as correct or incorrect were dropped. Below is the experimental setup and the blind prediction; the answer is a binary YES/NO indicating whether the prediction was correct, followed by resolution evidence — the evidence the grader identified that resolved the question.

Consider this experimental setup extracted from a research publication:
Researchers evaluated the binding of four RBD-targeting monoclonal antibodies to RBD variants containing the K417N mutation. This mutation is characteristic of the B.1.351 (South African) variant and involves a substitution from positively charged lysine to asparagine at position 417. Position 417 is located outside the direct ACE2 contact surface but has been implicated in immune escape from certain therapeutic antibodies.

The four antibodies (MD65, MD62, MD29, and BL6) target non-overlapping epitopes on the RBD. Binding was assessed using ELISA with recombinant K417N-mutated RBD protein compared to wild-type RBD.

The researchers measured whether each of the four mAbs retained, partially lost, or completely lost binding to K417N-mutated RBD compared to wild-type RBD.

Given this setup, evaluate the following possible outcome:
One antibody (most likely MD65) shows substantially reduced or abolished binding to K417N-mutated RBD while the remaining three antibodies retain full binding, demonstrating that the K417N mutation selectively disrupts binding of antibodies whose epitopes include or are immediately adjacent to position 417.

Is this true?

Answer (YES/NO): NO